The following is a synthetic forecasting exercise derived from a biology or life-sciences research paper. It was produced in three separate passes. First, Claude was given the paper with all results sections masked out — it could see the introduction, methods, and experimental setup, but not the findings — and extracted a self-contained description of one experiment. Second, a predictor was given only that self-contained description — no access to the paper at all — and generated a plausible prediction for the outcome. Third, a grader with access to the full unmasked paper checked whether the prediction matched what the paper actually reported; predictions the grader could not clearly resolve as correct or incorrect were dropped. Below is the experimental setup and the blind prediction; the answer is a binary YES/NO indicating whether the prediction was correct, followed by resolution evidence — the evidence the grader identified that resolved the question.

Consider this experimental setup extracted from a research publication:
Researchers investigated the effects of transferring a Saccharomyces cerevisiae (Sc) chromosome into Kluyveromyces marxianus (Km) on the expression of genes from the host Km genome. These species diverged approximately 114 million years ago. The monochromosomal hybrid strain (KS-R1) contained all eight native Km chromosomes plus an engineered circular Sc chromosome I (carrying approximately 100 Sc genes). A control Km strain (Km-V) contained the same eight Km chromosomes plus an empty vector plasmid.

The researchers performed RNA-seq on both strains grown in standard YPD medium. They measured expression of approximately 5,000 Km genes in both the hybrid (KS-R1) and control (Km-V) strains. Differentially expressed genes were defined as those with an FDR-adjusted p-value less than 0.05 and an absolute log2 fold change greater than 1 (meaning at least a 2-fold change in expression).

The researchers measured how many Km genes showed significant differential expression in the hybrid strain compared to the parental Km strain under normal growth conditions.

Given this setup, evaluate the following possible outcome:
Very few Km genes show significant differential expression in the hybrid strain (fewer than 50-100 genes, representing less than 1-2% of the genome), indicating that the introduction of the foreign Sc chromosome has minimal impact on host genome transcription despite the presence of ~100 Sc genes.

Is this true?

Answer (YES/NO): NO